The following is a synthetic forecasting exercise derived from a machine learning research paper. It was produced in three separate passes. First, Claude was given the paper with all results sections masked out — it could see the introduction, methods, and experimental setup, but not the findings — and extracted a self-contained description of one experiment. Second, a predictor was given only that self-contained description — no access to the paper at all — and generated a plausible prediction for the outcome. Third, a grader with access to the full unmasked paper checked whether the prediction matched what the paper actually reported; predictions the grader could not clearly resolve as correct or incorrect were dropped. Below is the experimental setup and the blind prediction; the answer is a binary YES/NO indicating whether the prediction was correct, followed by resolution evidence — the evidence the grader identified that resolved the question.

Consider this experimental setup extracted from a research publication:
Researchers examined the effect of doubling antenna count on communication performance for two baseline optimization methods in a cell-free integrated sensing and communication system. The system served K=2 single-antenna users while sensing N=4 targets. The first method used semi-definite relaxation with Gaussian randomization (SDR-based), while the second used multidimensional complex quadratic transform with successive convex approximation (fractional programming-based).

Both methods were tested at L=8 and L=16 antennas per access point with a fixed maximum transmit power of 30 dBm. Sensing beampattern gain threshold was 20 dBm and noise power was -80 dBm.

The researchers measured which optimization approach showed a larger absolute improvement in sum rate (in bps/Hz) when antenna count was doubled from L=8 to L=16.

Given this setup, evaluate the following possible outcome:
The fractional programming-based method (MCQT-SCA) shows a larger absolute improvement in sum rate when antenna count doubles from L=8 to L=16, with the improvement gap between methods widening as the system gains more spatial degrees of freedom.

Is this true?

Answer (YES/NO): NO